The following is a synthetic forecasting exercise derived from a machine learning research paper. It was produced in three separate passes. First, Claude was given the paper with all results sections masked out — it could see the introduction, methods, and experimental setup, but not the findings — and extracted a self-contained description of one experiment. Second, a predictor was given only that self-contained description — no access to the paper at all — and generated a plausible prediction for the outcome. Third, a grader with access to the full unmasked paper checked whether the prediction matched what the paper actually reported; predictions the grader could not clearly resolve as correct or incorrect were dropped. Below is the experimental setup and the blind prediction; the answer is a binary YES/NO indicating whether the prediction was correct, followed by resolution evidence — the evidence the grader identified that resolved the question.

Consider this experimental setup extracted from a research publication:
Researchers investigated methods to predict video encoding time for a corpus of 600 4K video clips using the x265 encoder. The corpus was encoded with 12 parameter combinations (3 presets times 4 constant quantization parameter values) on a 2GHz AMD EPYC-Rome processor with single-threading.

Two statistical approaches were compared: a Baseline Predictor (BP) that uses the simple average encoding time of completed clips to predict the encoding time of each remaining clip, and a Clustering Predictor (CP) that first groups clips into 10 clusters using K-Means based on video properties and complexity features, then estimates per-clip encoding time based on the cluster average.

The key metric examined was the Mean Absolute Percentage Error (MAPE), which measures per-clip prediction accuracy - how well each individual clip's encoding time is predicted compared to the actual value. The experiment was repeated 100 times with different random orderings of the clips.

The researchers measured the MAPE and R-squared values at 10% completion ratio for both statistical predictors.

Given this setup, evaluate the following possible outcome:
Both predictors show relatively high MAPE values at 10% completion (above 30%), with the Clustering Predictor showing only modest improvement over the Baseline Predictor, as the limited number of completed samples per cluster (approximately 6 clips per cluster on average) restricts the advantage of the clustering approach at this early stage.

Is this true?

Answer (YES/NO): NO